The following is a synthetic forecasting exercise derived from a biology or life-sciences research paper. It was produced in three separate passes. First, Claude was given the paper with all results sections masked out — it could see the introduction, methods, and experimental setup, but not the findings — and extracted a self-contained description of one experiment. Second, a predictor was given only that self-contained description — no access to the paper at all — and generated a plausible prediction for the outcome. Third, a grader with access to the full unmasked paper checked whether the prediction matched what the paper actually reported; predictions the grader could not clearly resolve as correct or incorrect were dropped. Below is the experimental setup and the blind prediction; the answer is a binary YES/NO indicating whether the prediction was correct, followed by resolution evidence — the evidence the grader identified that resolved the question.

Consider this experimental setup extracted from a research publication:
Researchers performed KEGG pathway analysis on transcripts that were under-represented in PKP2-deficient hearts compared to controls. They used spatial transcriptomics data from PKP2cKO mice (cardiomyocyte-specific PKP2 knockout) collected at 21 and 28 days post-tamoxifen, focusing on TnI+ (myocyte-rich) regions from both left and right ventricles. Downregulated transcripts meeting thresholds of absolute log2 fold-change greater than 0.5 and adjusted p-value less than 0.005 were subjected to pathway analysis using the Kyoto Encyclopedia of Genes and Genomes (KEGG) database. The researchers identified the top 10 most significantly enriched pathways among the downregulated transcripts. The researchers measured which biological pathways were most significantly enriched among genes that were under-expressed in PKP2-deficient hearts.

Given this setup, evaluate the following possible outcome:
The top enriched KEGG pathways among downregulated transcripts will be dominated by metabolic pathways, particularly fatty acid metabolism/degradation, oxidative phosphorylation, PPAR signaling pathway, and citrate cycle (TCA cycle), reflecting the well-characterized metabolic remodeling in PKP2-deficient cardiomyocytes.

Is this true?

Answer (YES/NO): NO